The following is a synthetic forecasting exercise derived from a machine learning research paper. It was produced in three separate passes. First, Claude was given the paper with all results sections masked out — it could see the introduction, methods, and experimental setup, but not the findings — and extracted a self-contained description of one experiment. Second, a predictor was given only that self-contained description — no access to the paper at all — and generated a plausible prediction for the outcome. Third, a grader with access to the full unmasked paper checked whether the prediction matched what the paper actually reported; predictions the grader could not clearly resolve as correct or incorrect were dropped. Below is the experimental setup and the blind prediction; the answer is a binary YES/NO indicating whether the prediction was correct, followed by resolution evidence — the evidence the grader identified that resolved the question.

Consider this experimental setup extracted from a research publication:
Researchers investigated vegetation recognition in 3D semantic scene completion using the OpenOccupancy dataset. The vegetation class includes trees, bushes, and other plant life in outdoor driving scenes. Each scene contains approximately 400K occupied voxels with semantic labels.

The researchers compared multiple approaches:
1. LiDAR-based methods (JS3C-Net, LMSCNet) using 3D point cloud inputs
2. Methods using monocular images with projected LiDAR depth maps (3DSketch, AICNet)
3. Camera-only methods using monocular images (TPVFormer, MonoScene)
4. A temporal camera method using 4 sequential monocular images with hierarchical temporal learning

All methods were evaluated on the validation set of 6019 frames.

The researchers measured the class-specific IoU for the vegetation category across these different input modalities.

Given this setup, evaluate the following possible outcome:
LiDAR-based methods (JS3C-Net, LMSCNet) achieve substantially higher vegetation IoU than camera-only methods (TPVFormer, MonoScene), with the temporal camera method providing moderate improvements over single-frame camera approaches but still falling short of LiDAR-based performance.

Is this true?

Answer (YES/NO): YES